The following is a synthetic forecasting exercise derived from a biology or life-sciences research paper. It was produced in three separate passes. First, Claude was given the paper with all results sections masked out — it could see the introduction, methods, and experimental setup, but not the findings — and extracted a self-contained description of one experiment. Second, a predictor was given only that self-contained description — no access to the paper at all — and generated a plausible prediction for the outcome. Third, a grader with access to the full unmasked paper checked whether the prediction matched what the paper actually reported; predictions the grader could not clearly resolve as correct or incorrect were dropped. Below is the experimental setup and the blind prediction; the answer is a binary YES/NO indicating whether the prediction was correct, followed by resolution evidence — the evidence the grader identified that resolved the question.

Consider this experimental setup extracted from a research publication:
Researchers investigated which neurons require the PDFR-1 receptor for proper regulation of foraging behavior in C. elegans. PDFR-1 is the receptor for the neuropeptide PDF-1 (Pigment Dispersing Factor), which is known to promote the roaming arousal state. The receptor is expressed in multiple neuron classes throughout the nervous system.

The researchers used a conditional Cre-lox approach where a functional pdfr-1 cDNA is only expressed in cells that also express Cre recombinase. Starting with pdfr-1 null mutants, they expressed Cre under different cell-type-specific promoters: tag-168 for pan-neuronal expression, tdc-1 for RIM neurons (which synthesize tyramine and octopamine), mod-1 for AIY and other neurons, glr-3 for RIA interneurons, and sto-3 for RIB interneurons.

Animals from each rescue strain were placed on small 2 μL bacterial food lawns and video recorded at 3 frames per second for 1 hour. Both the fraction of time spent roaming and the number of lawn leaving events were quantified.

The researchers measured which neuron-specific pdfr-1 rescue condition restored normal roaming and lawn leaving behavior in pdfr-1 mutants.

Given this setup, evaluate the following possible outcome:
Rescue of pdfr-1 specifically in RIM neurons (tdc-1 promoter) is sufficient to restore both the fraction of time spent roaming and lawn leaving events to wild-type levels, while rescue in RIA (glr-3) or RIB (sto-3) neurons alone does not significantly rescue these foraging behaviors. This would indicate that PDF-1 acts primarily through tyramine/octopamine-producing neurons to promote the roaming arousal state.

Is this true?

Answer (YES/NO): NO